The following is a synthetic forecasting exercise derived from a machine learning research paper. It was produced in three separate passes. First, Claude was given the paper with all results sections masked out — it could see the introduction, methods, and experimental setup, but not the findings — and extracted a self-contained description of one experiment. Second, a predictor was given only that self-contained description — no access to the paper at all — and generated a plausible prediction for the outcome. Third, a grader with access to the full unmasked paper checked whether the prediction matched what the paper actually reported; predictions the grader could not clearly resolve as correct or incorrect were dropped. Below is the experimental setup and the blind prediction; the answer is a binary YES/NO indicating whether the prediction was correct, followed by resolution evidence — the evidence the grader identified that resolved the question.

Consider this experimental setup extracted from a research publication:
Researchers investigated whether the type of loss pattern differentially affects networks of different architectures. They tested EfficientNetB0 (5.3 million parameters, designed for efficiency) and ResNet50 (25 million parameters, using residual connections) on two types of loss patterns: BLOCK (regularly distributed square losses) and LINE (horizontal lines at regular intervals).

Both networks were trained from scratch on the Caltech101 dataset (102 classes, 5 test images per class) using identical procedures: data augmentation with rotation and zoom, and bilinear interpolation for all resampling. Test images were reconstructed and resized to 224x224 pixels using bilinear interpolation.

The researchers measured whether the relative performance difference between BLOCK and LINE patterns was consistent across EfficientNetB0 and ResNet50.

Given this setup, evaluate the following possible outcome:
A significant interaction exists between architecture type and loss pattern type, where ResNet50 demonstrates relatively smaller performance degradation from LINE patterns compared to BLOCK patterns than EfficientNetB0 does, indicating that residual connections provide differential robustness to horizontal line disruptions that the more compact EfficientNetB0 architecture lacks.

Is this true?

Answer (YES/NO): NO